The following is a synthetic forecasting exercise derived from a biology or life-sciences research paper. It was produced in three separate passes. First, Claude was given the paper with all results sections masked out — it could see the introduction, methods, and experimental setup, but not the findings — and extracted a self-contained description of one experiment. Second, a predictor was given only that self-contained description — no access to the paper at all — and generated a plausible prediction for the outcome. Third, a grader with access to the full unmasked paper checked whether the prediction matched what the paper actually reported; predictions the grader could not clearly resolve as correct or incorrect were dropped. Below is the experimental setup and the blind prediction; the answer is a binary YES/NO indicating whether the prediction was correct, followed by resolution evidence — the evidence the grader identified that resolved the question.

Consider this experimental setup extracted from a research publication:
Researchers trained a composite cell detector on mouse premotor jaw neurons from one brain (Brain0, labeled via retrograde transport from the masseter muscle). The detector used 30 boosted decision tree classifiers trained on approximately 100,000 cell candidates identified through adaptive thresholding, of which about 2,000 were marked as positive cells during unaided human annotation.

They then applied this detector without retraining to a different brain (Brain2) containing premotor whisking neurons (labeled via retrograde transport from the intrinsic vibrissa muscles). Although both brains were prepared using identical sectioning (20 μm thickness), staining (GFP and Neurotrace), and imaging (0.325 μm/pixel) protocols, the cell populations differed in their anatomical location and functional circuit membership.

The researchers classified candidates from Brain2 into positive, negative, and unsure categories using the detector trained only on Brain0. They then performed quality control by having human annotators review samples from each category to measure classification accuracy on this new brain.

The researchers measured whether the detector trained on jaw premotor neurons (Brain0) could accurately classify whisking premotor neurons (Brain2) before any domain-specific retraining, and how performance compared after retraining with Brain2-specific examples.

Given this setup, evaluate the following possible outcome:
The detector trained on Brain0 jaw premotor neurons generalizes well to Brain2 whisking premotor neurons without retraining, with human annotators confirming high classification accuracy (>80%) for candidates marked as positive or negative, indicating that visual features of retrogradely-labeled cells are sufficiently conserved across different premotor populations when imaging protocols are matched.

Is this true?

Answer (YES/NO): NO